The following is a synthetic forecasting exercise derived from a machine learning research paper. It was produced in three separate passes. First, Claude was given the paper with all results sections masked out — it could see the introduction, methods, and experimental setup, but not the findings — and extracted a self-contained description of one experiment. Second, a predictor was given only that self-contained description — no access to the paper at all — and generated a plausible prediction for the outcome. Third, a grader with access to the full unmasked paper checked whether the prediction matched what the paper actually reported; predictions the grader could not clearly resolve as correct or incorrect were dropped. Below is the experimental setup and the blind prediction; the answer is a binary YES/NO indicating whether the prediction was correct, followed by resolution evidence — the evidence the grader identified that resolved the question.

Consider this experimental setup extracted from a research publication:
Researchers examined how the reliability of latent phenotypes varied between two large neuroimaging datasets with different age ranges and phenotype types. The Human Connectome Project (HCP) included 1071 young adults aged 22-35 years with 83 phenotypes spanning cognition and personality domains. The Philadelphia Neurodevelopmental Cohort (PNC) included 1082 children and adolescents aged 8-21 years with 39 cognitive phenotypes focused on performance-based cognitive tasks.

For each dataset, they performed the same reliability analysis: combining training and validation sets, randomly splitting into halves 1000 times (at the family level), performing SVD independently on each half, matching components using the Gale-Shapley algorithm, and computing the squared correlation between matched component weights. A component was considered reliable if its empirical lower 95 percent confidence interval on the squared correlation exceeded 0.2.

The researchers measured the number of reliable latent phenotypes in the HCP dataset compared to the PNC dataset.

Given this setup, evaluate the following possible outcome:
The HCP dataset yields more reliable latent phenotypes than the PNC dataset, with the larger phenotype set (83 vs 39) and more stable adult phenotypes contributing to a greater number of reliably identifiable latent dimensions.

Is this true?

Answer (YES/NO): NO